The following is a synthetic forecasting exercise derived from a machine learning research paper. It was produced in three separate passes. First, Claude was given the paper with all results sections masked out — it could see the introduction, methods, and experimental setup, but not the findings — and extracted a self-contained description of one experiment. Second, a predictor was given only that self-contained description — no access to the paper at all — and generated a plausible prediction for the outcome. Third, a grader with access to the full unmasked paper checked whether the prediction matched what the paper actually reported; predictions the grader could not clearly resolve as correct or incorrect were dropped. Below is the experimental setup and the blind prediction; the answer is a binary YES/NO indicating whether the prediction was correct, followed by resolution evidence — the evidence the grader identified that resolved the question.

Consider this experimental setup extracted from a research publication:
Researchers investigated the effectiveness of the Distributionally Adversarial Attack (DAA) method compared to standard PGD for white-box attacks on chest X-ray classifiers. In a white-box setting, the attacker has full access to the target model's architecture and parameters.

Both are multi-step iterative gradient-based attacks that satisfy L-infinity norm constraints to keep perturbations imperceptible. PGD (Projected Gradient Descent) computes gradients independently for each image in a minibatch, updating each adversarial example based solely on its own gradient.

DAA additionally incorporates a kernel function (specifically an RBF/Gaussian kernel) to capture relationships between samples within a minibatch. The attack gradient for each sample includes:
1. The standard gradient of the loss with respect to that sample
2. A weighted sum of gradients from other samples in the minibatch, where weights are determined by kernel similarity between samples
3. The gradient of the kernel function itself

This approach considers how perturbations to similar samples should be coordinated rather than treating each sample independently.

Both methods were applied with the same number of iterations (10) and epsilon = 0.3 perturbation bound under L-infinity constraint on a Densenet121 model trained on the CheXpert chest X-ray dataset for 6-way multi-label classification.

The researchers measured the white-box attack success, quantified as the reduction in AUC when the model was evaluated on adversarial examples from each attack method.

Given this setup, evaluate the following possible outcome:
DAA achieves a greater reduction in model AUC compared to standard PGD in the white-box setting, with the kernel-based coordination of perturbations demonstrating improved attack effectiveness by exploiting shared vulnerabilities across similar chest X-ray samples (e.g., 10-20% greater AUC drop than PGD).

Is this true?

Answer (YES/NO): NO